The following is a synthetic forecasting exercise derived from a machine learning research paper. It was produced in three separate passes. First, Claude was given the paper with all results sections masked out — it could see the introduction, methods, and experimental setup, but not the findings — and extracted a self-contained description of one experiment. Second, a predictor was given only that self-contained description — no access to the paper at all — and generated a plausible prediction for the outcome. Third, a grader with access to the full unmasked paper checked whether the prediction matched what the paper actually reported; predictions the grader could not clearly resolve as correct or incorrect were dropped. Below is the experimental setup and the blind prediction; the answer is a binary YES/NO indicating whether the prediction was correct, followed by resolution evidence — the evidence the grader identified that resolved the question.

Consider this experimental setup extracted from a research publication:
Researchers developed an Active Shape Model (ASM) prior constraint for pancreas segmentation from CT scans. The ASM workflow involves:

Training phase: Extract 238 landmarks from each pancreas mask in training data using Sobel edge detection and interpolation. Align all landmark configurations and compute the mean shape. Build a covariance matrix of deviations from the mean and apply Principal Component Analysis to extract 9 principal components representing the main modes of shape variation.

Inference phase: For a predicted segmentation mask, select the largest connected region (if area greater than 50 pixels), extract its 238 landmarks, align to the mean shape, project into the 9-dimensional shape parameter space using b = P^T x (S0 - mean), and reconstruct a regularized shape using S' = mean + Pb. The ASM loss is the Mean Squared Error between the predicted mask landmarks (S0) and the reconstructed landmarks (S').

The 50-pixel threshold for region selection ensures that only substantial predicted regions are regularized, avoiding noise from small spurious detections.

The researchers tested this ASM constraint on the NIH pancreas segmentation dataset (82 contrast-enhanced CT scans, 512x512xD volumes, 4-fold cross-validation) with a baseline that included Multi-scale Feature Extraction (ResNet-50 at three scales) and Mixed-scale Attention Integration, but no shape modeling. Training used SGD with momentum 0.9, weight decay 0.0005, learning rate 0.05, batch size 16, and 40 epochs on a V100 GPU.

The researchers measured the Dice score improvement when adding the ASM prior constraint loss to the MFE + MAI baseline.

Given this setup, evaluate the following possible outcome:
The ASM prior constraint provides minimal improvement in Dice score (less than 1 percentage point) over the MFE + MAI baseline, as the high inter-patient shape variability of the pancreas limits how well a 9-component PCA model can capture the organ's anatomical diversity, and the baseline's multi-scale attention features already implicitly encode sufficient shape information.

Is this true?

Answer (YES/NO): NO